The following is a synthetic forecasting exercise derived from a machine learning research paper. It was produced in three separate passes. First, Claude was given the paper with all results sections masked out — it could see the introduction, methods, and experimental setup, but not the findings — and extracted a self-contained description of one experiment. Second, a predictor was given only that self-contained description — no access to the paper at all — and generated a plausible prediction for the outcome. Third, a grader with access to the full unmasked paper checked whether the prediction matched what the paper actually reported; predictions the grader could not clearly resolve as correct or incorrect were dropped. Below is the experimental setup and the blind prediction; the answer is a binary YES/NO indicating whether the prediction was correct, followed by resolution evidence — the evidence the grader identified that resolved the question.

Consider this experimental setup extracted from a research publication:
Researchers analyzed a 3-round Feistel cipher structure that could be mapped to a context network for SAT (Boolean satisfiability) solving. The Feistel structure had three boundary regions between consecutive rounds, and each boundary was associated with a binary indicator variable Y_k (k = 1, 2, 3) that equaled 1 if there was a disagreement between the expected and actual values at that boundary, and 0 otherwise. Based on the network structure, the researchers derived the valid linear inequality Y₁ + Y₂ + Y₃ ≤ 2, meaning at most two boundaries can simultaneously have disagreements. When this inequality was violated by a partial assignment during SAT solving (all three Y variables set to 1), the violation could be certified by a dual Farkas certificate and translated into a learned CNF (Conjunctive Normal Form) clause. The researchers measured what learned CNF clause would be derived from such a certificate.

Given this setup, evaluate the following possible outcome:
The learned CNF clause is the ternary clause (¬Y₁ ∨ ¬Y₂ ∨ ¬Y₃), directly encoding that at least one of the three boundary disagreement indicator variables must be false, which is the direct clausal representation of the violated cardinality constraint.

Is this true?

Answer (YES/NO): YES